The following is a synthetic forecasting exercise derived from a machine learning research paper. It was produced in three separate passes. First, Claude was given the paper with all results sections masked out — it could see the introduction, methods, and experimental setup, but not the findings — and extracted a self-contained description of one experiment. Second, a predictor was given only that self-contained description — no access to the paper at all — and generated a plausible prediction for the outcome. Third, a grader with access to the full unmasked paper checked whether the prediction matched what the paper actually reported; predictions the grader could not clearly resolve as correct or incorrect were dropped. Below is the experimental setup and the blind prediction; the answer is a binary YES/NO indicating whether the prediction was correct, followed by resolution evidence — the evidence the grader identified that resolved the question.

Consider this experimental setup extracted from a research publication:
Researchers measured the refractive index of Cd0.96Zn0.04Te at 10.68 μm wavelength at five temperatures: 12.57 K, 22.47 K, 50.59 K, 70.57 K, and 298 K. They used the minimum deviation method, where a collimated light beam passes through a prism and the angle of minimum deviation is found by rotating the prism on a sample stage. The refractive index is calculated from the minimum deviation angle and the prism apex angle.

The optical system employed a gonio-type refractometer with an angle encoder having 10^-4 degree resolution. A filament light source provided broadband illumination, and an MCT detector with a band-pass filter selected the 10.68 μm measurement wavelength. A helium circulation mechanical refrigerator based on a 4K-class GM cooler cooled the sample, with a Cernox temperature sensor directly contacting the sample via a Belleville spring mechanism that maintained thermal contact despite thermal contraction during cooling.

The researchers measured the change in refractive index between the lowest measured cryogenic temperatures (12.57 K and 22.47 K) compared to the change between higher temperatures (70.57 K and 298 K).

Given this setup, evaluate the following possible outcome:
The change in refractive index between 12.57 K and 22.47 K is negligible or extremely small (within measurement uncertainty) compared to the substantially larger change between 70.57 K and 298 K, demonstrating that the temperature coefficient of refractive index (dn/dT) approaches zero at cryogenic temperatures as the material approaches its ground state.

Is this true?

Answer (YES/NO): YES